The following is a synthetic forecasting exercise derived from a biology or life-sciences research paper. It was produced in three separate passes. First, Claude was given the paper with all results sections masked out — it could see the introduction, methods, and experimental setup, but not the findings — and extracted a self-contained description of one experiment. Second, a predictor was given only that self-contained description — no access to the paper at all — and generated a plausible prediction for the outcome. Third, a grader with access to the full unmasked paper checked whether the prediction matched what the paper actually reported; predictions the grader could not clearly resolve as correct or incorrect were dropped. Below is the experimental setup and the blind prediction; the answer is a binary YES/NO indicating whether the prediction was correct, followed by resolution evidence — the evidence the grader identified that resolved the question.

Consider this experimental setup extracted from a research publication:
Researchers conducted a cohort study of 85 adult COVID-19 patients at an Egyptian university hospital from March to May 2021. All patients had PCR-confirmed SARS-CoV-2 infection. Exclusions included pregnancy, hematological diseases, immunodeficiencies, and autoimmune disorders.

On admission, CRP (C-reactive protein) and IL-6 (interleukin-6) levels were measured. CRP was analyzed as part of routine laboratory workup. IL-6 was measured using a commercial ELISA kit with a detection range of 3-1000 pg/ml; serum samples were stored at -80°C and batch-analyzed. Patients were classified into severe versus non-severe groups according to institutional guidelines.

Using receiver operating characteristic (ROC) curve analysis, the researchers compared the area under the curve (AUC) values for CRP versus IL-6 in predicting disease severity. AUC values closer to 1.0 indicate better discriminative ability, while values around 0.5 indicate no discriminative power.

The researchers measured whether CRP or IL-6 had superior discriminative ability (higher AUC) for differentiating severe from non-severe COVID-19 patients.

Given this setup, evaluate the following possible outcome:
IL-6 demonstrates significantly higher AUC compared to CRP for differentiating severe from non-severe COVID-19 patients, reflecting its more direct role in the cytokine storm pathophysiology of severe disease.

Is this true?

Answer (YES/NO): NO